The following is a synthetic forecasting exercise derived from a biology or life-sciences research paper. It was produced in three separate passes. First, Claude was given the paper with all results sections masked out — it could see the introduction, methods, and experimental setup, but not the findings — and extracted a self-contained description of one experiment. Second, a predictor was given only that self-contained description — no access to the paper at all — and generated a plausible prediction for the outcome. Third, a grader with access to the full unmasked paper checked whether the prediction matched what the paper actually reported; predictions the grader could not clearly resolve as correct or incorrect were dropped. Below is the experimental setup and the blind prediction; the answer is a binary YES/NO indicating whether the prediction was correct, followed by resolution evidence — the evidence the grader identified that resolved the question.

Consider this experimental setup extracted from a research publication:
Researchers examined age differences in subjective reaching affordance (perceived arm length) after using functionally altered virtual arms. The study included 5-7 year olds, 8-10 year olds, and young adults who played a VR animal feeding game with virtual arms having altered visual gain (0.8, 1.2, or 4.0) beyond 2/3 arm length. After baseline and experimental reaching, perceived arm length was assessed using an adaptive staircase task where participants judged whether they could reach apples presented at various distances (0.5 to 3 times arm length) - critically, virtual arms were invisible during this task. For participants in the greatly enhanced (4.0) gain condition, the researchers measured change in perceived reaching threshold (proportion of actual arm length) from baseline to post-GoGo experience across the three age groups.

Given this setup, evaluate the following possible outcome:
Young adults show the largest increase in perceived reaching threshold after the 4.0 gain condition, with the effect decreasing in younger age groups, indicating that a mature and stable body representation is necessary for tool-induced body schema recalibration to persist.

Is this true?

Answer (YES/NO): NO